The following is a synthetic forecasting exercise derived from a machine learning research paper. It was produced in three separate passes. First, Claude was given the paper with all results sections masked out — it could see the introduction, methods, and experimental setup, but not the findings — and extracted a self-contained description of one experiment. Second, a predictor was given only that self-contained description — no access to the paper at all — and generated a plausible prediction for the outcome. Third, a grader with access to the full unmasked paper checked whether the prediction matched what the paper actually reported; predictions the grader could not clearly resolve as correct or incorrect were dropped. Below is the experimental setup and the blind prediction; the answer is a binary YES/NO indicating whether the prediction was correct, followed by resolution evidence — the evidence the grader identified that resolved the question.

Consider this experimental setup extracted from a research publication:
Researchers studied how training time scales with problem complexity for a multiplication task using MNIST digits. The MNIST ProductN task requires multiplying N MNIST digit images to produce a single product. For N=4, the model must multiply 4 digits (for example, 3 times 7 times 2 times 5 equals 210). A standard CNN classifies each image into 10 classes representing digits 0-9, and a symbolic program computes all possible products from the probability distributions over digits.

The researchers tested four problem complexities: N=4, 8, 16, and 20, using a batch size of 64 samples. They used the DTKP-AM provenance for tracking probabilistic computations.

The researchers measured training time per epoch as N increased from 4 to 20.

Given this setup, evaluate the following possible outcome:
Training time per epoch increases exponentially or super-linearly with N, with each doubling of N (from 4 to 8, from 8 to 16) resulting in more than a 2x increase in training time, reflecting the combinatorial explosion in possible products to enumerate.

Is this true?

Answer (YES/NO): NO